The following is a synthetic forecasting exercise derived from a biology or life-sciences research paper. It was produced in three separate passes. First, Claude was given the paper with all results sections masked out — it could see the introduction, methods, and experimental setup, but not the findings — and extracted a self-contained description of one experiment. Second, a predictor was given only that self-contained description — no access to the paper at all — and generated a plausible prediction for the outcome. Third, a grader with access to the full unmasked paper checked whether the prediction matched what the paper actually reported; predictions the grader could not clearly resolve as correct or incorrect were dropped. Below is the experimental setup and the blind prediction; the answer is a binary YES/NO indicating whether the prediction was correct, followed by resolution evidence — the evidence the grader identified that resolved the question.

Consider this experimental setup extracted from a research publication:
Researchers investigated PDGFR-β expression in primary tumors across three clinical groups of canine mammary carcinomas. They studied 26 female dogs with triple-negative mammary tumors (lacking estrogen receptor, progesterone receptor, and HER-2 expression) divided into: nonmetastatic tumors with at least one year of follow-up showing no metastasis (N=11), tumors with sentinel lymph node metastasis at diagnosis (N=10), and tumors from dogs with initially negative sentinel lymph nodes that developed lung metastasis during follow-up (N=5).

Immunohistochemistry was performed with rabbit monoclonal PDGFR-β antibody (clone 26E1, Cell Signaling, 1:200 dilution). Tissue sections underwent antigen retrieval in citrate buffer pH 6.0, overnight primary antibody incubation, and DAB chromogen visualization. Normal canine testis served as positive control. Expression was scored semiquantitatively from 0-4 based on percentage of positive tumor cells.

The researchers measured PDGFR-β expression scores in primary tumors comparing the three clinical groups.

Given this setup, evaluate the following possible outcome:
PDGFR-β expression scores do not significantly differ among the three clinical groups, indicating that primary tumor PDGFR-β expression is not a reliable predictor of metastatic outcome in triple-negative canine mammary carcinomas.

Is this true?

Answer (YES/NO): YES